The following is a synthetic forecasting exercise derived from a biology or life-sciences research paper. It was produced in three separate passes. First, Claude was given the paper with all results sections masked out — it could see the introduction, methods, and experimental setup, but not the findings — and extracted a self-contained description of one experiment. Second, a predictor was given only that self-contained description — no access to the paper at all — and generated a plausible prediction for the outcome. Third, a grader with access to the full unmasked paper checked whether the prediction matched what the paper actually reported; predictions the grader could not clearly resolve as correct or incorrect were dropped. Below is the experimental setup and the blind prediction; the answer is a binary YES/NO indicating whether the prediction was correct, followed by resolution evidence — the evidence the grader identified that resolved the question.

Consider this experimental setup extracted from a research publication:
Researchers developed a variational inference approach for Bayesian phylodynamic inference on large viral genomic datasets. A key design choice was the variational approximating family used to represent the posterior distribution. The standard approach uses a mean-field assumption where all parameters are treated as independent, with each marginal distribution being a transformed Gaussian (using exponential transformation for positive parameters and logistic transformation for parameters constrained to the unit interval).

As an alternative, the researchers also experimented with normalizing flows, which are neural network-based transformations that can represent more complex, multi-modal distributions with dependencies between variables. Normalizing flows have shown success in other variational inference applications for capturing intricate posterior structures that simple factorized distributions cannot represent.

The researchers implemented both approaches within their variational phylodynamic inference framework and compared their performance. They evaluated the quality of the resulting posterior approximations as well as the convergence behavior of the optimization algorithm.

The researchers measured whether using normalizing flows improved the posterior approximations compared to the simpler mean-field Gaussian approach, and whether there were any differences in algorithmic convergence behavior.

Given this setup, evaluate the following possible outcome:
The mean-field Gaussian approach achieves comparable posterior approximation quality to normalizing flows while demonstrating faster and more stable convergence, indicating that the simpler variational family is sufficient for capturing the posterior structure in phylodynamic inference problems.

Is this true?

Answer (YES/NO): YES